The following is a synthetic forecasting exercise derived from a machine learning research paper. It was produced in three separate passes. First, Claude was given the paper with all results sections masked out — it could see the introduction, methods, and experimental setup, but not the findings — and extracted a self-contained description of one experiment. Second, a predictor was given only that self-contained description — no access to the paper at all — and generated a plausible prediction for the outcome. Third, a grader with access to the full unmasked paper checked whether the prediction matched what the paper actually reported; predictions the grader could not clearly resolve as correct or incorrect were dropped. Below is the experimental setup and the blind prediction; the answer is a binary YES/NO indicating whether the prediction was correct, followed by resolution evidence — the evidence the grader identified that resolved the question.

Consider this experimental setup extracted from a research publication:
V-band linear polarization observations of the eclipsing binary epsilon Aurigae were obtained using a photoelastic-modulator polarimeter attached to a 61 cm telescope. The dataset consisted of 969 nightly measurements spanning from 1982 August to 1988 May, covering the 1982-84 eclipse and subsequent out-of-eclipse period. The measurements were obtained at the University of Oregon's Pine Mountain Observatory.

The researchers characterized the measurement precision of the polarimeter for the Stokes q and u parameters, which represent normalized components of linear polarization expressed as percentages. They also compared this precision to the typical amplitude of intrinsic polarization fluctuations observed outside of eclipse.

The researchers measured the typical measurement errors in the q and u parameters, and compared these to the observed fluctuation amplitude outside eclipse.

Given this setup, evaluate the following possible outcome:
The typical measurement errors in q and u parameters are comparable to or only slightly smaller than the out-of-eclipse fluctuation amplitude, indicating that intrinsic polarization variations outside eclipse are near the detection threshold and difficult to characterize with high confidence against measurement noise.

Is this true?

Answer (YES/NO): NO